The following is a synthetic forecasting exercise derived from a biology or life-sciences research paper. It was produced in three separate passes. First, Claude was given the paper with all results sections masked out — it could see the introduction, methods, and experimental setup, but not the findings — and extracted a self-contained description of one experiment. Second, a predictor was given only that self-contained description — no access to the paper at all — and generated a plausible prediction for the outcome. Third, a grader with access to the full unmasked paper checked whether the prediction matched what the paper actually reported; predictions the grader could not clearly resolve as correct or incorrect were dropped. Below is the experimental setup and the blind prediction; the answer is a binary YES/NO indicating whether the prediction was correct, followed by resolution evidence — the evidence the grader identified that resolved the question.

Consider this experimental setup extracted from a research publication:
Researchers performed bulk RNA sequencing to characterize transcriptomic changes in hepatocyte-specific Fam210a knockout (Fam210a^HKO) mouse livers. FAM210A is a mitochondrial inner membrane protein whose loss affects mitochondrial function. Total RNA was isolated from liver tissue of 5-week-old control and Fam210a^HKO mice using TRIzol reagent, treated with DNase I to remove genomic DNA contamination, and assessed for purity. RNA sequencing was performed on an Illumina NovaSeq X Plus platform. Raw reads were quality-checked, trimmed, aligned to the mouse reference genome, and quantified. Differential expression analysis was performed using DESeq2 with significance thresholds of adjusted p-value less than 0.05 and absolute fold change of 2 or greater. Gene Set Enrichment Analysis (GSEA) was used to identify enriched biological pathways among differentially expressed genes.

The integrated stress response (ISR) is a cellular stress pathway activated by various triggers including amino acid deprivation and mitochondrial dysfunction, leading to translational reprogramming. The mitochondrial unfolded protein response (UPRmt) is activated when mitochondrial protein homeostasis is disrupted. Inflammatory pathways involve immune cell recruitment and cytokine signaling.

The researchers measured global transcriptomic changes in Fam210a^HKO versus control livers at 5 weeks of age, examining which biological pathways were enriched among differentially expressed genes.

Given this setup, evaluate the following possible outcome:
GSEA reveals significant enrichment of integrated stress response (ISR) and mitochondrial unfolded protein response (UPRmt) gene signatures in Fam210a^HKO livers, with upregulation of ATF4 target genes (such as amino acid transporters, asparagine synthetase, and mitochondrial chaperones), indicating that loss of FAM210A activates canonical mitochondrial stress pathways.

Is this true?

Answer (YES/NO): NO